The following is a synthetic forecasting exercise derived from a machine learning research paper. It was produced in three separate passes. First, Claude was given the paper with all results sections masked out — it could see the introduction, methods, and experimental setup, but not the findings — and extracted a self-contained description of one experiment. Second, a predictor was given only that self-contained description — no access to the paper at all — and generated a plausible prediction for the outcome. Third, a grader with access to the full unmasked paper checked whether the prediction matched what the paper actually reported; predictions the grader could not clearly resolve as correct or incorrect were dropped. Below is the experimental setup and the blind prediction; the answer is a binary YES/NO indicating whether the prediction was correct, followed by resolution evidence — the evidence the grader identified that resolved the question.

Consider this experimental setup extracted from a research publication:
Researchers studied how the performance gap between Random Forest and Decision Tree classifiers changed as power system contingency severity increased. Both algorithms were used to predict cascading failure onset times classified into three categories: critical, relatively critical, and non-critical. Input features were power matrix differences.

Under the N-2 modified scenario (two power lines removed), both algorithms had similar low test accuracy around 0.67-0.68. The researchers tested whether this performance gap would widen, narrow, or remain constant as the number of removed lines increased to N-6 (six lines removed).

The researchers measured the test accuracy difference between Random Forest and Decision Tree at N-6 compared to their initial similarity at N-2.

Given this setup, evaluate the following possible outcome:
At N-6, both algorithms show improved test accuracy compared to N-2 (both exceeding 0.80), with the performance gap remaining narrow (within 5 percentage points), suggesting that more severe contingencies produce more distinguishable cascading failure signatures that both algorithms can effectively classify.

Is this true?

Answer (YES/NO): NO